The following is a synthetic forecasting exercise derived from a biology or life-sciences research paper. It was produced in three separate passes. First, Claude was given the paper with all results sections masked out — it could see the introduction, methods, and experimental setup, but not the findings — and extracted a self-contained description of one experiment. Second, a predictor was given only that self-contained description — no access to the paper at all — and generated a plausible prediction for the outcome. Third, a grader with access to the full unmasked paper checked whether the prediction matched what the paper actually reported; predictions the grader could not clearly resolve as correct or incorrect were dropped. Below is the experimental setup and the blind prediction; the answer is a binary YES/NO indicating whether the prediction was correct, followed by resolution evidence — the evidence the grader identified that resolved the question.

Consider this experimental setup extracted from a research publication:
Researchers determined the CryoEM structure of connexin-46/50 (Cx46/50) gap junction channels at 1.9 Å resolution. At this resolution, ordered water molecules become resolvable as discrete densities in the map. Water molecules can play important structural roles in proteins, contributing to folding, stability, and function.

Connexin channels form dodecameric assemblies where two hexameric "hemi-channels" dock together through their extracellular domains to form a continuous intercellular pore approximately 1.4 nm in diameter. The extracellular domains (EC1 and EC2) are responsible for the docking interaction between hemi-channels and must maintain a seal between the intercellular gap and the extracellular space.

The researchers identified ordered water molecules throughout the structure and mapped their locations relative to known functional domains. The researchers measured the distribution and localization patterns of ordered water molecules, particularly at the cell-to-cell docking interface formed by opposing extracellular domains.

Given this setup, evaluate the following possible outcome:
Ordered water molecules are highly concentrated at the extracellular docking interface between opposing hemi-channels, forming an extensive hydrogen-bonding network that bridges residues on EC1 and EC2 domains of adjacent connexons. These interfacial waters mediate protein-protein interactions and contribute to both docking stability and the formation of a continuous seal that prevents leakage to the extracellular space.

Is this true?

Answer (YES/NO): YES